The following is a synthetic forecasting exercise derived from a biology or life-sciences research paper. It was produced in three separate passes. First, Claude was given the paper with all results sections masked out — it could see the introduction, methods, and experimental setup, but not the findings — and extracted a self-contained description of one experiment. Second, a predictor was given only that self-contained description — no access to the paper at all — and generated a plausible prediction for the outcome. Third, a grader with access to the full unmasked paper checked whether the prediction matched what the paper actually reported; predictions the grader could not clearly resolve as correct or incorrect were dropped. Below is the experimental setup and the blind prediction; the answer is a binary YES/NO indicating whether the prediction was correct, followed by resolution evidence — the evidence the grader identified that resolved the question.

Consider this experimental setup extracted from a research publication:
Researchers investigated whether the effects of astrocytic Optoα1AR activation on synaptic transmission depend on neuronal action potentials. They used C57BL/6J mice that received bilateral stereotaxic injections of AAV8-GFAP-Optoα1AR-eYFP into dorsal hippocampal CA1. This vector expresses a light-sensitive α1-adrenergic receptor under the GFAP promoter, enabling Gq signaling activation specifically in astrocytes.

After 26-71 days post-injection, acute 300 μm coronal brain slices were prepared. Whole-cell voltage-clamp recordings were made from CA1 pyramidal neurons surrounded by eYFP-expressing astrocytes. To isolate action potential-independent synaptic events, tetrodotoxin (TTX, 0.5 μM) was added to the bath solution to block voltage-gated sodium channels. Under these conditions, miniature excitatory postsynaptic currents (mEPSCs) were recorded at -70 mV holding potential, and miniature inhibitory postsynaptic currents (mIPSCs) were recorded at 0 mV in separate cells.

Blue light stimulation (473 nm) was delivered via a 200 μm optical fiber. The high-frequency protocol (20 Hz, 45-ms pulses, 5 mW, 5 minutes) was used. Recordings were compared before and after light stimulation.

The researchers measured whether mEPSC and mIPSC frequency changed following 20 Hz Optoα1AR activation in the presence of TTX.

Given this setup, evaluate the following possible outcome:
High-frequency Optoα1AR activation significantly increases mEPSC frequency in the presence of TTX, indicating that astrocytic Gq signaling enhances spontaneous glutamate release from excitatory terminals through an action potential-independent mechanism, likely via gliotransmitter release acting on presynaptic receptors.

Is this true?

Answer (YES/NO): YES